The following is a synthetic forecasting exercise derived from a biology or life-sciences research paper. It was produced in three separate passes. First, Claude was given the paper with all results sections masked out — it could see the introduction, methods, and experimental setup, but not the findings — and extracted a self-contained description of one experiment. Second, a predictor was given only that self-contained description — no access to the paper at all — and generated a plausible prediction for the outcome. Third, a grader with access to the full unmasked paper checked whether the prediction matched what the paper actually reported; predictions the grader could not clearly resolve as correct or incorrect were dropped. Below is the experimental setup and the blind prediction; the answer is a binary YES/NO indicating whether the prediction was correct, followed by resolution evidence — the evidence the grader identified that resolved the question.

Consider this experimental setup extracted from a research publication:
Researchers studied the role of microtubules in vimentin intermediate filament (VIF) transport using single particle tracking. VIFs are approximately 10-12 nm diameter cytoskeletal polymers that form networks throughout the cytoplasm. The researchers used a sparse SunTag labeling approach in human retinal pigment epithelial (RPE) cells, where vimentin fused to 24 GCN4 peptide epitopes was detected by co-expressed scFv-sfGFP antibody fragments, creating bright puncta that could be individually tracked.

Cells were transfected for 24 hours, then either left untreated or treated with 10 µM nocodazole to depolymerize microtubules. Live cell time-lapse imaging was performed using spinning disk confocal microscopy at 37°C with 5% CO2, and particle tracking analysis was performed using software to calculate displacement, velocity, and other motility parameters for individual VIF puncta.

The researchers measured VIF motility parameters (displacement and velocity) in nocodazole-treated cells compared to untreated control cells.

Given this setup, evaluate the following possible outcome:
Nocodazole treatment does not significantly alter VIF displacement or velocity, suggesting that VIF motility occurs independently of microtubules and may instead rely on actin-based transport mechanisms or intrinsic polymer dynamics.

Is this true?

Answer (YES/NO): NO